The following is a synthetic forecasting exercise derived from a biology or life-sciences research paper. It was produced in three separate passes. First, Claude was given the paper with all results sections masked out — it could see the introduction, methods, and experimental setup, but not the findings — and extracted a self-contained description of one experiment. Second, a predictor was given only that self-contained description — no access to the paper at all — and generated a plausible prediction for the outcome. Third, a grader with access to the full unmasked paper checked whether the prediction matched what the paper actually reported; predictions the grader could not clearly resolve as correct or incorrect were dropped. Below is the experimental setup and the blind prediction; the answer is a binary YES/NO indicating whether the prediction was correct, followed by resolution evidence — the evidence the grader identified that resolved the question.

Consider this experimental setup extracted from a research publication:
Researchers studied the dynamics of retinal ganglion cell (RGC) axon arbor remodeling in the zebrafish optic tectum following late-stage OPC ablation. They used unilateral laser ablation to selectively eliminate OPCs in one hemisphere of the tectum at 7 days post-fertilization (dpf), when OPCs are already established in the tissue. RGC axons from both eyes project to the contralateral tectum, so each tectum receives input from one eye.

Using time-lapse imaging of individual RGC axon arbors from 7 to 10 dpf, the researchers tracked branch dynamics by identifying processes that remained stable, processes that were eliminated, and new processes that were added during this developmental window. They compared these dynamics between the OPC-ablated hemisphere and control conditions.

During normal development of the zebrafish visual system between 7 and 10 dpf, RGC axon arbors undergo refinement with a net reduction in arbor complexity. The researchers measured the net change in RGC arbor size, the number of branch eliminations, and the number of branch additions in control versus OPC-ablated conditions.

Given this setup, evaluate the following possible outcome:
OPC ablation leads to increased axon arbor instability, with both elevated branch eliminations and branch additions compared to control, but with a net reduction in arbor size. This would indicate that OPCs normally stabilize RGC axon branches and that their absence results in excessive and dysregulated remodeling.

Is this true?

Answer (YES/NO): NO